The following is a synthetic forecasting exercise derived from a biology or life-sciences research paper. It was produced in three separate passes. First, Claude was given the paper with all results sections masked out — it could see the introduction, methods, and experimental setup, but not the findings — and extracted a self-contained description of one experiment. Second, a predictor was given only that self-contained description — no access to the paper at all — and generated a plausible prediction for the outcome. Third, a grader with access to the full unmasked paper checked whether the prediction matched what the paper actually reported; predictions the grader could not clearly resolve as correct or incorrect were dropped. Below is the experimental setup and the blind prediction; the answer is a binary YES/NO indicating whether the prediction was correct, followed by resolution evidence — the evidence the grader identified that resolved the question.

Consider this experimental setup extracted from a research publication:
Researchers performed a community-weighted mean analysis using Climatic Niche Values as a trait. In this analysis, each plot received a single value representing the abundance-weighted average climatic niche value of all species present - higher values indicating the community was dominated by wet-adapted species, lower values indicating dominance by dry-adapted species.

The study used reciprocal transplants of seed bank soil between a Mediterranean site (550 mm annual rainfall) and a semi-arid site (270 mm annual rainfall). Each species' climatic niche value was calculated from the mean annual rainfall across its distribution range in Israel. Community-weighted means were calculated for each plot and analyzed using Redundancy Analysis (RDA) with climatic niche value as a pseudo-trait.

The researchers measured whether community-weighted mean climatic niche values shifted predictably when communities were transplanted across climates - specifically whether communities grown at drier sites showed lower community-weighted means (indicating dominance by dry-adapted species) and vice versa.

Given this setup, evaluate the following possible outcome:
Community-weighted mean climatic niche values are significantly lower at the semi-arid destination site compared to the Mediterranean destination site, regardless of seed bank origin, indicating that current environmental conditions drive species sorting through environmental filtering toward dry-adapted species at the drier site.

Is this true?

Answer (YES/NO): YES